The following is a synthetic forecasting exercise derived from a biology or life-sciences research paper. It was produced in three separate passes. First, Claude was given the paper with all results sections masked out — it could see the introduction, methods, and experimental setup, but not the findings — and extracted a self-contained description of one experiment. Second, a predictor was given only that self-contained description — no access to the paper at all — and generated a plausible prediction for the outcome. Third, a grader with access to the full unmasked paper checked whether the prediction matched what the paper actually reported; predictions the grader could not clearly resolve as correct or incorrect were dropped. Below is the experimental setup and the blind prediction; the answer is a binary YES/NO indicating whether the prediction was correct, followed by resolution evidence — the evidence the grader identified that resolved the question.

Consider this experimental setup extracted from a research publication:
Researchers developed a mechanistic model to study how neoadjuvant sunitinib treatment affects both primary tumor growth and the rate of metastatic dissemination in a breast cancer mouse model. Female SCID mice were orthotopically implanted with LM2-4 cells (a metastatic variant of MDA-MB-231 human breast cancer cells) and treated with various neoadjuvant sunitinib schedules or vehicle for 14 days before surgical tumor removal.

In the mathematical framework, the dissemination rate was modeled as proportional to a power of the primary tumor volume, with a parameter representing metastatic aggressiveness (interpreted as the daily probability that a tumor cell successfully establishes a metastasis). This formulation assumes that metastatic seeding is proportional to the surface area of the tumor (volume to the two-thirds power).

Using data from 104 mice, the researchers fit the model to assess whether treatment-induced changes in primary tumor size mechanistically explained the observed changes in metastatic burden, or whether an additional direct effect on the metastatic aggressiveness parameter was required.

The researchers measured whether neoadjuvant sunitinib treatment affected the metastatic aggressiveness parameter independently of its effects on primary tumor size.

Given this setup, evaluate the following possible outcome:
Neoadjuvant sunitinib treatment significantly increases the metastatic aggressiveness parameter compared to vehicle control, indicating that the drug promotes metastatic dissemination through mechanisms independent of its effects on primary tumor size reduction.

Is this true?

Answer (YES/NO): NO